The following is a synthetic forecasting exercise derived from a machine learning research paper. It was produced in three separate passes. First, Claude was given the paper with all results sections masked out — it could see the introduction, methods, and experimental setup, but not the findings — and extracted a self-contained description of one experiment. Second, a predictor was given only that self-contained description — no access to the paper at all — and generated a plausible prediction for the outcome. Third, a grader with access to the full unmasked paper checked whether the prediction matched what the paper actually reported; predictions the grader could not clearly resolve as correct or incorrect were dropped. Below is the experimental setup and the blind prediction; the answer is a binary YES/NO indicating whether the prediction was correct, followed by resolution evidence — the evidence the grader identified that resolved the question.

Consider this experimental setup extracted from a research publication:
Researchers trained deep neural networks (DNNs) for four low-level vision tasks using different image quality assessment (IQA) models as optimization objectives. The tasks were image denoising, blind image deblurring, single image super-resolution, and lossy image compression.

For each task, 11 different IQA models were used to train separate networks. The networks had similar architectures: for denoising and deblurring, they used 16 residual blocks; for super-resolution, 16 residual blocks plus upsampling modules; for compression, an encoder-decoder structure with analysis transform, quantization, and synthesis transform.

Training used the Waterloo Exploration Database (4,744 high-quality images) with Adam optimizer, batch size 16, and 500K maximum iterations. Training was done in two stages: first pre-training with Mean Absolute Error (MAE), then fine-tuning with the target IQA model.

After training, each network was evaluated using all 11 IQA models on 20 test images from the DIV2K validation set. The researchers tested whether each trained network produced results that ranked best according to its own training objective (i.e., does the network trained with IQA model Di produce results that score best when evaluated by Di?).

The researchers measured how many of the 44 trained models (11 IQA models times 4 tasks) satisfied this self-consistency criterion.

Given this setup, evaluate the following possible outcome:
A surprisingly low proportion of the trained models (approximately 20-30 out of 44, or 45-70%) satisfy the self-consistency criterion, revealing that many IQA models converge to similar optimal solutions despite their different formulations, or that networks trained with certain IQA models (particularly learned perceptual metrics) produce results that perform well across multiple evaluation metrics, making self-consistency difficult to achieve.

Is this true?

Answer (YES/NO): NO